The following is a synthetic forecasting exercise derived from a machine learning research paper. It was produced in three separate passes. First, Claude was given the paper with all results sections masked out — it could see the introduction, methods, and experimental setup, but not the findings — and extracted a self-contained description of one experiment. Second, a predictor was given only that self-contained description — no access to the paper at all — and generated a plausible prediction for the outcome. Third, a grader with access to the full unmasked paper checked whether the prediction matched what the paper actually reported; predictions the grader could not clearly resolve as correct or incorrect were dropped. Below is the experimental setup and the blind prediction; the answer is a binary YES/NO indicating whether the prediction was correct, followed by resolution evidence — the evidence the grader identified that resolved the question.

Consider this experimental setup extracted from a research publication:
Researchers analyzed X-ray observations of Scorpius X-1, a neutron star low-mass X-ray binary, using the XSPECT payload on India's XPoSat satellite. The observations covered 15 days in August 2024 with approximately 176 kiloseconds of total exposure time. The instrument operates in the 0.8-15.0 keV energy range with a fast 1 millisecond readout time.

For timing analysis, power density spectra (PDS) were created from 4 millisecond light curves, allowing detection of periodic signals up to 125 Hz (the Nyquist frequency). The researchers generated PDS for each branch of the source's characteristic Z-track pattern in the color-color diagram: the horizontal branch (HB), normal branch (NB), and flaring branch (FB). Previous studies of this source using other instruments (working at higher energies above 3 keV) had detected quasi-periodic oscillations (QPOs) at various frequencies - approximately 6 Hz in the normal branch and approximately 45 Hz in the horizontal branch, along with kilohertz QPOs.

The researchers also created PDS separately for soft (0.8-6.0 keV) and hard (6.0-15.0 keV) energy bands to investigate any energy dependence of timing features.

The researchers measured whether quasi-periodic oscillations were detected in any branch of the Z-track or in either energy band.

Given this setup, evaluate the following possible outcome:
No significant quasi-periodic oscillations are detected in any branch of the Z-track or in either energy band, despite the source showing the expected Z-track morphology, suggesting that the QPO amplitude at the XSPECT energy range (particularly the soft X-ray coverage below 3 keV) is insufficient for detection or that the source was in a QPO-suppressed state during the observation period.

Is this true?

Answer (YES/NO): YES